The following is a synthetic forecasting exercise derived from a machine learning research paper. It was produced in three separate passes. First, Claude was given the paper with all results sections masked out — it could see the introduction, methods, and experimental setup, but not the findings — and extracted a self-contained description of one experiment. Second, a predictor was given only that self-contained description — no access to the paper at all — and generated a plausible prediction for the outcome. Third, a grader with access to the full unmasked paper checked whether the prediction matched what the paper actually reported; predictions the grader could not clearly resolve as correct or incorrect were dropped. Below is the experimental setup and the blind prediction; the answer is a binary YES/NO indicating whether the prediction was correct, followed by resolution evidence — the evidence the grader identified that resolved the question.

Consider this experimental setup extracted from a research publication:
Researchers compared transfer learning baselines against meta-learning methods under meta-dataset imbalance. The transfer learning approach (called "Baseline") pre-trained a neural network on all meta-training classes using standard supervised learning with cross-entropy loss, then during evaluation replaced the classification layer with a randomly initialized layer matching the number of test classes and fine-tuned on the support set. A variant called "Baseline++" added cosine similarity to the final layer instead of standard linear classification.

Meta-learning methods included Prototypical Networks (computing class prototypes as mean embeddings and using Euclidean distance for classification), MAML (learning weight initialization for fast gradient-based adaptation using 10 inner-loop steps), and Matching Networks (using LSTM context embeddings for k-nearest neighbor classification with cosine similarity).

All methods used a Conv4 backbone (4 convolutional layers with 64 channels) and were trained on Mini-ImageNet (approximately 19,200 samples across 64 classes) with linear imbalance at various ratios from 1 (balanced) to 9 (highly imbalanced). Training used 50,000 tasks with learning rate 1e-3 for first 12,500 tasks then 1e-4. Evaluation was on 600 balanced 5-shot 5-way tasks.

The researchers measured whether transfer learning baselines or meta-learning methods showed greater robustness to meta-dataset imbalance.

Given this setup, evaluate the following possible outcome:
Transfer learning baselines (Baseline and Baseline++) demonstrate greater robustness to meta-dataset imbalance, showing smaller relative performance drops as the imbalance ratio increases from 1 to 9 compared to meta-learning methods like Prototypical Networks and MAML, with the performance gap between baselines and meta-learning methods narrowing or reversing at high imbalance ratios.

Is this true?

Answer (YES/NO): NO